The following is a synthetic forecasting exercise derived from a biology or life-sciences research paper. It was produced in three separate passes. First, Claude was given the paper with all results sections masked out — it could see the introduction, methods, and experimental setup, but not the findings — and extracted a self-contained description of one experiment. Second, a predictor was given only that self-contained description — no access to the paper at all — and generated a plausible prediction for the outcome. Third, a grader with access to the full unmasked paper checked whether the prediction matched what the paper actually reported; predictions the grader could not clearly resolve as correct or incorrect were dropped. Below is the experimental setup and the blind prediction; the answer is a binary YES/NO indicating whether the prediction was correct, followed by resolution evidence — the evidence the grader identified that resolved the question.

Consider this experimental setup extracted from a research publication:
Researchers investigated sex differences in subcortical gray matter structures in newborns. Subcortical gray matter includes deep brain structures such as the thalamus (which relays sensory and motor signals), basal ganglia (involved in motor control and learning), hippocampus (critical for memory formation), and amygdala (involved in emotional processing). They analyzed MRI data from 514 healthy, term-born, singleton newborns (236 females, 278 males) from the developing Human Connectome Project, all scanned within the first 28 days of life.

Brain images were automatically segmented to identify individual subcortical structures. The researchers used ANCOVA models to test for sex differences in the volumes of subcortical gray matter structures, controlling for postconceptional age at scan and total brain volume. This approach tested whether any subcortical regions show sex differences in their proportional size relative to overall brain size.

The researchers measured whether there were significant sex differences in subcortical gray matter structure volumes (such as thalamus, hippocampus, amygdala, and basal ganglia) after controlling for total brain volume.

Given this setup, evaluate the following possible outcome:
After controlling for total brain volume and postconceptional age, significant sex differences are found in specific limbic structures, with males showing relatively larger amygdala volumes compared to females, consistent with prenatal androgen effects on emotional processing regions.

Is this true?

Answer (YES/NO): NO